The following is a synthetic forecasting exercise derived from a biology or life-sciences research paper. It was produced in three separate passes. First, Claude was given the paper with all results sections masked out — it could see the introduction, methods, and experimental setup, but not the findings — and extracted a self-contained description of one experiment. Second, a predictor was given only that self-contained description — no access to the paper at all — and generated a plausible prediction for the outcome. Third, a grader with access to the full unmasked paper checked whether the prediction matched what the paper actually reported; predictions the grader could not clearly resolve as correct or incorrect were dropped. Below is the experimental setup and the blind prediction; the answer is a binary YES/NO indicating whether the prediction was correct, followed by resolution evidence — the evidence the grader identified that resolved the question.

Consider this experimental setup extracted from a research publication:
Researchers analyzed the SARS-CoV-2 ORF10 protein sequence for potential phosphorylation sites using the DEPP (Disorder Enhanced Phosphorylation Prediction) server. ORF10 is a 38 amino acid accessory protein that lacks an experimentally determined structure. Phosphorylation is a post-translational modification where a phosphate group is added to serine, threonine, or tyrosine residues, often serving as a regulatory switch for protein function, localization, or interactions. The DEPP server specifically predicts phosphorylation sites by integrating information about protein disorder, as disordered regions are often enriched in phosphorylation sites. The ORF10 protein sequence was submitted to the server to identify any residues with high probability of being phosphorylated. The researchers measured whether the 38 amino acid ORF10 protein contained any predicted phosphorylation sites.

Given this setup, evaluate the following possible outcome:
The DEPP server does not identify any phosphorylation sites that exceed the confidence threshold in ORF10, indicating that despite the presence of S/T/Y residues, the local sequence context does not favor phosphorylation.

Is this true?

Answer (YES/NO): YES